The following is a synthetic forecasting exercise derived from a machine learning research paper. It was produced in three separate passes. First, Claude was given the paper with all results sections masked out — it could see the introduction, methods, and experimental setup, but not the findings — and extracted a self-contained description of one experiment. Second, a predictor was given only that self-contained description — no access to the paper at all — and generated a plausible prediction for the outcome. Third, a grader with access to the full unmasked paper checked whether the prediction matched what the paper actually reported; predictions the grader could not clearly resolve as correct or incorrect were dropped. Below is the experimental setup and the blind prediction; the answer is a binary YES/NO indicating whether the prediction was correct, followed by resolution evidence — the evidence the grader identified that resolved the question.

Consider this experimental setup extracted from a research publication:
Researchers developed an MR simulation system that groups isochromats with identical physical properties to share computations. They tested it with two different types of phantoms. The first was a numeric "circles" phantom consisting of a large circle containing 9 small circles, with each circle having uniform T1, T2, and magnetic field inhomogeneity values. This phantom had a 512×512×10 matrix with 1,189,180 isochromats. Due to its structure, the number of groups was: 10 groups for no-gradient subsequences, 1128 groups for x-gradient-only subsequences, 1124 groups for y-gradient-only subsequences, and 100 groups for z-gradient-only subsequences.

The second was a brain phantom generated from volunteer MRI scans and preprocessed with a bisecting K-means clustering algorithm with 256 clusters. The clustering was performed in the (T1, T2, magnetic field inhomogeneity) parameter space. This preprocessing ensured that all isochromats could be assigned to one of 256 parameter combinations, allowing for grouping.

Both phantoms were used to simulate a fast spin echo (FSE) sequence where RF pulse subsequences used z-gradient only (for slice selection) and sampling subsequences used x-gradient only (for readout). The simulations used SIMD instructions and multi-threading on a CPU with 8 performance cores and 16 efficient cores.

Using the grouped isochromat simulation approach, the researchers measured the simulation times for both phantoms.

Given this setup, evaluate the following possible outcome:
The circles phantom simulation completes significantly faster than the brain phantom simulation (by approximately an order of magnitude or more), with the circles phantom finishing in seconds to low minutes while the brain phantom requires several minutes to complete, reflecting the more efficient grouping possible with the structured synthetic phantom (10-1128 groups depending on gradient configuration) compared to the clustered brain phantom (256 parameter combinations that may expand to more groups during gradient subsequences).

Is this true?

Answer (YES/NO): NO